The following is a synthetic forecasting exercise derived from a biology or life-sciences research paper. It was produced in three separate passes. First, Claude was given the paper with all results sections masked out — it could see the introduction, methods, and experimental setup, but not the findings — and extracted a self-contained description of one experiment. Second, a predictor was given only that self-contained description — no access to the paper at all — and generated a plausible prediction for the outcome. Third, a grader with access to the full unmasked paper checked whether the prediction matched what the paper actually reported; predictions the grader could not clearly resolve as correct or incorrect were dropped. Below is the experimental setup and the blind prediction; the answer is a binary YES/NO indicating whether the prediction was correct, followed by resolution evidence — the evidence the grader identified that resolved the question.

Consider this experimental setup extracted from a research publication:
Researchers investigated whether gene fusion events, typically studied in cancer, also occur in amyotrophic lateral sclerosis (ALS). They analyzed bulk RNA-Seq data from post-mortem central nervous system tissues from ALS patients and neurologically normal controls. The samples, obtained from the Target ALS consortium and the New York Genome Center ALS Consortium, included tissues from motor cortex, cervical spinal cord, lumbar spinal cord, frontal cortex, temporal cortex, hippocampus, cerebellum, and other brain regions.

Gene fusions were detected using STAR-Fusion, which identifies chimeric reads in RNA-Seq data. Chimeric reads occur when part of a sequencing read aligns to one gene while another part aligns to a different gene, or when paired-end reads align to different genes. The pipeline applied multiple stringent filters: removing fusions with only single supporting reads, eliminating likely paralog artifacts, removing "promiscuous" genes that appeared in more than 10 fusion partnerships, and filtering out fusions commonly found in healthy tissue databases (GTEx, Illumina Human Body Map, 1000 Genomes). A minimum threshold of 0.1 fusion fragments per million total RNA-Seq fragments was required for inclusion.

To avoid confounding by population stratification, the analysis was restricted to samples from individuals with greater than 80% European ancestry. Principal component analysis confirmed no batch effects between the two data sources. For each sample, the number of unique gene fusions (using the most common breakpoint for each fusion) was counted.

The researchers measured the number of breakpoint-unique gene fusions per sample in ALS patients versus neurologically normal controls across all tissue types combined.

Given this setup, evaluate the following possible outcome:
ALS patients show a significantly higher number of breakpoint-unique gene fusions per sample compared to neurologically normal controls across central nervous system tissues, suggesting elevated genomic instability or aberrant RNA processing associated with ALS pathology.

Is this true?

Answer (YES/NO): YES